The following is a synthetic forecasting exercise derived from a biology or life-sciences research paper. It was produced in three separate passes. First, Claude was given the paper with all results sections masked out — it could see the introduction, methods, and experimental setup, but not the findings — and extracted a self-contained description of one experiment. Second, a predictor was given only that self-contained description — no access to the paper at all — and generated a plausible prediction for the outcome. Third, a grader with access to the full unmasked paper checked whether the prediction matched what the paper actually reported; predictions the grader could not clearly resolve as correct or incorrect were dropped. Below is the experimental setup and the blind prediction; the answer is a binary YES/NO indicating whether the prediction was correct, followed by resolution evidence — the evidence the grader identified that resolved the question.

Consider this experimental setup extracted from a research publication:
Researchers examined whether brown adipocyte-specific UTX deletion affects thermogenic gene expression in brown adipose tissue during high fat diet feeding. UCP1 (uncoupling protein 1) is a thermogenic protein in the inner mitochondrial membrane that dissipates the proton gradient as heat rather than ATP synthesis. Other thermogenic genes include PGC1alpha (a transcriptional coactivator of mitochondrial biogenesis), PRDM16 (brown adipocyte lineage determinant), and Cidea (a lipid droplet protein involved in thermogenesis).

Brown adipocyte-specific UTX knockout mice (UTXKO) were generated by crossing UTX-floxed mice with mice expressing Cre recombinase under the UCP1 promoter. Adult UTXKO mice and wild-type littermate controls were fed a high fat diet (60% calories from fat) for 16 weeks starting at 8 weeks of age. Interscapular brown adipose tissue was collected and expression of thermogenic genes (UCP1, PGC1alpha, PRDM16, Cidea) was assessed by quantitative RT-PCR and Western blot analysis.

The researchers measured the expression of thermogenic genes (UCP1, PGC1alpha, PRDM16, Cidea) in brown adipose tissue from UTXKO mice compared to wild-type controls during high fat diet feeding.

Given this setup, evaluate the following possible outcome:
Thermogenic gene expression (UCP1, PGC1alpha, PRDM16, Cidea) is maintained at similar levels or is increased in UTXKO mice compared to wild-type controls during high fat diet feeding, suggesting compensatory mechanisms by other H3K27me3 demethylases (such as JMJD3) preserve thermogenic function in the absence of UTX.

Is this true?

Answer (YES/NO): NO